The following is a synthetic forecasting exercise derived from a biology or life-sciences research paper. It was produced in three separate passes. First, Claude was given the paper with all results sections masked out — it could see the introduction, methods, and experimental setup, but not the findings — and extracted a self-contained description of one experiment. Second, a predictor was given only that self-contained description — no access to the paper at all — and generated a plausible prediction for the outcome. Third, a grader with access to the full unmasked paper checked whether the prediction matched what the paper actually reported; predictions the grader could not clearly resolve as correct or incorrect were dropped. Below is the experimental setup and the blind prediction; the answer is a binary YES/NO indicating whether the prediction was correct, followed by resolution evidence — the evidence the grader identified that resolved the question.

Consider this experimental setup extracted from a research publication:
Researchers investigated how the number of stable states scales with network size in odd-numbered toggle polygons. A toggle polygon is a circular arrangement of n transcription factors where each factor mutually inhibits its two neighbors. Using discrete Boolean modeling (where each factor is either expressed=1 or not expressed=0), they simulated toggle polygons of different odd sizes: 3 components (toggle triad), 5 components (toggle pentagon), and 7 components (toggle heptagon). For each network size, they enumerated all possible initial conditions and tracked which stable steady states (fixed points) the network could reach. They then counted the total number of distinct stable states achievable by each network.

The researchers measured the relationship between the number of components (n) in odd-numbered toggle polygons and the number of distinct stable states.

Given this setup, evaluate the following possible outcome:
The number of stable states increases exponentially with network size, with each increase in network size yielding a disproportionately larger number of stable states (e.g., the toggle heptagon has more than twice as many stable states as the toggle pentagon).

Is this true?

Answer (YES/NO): NO